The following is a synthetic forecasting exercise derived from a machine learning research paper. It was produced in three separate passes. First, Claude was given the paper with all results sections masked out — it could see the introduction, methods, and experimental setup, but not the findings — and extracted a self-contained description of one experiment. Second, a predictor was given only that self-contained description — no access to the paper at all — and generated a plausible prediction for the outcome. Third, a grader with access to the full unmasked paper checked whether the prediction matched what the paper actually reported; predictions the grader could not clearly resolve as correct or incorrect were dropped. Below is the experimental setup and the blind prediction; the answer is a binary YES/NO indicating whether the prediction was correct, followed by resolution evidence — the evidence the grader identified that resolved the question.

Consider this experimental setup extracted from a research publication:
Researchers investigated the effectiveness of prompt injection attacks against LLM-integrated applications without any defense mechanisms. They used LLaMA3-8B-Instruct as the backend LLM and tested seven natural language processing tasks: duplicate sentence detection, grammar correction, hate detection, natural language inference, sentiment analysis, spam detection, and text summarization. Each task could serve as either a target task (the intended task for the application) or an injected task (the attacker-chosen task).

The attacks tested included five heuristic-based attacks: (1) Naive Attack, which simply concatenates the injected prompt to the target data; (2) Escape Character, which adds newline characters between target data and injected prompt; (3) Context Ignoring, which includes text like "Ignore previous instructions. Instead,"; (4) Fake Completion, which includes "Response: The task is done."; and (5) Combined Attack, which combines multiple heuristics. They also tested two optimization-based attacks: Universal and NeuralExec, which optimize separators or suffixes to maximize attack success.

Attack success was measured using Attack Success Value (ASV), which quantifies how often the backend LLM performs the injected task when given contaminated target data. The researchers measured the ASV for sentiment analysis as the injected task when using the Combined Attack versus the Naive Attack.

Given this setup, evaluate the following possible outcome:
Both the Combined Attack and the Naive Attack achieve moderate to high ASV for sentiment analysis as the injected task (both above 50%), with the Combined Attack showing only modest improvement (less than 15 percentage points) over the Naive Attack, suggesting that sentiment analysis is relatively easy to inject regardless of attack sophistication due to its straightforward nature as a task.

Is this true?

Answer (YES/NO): NO